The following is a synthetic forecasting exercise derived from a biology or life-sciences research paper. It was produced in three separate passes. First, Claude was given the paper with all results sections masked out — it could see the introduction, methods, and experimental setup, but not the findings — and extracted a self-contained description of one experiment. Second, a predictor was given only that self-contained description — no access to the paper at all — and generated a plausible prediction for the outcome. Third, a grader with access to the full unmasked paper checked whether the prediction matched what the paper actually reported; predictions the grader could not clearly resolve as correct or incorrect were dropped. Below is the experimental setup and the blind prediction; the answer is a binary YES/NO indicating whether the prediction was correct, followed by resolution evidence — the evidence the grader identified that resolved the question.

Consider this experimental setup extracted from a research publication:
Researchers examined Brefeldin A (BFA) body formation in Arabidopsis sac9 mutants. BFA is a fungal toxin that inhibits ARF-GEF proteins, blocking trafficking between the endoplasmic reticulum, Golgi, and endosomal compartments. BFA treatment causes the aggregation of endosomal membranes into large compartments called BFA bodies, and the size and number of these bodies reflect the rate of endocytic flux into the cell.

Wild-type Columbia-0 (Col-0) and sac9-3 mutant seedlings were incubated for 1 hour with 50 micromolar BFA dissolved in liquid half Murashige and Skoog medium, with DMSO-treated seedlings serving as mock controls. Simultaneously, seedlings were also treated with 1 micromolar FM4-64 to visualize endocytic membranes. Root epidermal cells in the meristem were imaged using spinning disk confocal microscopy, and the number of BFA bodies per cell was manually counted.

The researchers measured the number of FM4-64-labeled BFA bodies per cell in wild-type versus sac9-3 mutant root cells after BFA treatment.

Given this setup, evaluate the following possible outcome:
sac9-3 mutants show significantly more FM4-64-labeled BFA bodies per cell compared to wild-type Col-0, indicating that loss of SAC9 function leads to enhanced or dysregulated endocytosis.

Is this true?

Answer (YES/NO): NO